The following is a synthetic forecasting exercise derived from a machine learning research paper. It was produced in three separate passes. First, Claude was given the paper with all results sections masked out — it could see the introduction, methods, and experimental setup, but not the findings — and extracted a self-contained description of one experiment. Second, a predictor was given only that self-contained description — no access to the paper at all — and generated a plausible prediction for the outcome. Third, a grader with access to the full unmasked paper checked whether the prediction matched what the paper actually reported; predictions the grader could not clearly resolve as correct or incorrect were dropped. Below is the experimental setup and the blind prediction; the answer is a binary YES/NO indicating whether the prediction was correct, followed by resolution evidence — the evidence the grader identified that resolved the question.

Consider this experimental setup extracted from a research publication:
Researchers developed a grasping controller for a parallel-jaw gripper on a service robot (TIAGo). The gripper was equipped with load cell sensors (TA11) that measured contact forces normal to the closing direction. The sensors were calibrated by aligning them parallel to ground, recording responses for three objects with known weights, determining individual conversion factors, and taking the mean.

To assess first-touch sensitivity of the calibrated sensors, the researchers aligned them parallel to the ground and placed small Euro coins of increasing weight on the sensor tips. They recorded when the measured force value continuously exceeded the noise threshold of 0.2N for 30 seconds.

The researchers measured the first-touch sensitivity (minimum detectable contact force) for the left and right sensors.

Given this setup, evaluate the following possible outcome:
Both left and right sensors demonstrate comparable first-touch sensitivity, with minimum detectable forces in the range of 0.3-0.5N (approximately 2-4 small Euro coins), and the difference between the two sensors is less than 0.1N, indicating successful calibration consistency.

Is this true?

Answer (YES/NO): YES